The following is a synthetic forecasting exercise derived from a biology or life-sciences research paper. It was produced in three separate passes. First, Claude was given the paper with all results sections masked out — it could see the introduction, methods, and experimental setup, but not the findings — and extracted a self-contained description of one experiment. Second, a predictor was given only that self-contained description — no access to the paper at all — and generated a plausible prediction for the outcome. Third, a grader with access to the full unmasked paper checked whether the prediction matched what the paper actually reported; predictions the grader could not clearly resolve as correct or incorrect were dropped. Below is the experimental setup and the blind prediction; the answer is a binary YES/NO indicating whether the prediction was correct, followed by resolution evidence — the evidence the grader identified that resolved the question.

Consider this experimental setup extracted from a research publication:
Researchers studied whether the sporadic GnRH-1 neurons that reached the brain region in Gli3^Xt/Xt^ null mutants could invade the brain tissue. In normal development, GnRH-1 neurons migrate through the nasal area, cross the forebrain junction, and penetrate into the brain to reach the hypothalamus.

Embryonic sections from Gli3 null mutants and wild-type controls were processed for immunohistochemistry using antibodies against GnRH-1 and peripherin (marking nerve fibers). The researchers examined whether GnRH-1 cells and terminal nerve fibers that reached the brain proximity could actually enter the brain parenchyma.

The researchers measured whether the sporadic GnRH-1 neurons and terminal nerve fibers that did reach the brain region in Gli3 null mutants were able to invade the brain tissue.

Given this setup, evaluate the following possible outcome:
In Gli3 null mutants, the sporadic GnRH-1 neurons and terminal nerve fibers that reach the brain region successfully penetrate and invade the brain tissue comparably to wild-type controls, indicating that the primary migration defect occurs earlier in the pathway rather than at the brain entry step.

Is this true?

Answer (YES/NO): NO